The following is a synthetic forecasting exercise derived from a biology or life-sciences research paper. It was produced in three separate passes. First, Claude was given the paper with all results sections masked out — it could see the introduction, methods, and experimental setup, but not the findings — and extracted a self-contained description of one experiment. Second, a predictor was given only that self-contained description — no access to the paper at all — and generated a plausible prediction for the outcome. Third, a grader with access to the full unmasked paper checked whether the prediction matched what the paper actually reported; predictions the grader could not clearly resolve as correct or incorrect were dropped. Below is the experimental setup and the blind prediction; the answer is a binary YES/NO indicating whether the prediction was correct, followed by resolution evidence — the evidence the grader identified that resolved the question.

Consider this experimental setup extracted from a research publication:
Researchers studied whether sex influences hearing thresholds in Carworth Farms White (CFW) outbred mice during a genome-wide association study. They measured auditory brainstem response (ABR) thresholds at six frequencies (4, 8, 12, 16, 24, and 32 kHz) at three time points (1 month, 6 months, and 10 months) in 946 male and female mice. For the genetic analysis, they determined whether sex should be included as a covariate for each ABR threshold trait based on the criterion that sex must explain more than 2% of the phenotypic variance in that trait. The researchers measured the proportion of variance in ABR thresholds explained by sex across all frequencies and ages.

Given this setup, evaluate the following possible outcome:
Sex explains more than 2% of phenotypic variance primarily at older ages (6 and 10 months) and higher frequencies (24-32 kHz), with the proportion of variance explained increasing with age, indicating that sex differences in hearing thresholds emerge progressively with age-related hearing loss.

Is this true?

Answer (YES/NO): NO